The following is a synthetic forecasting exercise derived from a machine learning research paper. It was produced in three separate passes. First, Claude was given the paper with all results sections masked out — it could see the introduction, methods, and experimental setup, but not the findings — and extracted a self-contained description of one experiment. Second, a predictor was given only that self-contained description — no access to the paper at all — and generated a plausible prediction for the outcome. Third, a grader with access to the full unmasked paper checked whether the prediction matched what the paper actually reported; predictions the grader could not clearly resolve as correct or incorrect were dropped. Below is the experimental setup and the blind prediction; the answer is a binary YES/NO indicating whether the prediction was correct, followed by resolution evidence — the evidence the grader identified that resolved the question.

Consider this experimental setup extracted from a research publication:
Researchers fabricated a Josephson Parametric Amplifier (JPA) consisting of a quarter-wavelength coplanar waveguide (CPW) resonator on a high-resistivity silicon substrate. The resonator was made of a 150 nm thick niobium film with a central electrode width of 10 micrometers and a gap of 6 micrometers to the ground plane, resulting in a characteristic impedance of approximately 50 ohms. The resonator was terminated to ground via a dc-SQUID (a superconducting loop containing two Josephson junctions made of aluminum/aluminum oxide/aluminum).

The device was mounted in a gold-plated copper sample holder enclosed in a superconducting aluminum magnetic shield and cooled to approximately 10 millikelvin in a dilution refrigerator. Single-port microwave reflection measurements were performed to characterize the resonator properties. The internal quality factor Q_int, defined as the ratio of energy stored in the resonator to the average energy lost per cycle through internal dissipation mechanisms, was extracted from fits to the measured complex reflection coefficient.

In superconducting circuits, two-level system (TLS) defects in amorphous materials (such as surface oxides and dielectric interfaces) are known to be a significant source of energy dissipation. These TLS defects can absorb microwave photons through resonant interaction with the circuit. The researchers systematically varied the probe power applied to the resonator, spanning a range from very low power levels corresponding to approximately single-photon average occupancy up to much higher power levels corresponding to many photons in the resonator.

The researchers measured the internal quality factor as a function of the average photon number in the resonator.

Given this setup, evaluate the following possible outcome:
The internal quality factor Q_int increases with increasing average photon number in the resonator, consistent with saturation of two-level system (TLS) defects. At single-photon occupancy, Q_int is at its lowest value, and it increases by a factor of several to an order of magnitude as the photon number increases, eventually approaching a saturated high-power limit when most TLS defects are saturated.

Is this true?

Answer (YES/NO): NO